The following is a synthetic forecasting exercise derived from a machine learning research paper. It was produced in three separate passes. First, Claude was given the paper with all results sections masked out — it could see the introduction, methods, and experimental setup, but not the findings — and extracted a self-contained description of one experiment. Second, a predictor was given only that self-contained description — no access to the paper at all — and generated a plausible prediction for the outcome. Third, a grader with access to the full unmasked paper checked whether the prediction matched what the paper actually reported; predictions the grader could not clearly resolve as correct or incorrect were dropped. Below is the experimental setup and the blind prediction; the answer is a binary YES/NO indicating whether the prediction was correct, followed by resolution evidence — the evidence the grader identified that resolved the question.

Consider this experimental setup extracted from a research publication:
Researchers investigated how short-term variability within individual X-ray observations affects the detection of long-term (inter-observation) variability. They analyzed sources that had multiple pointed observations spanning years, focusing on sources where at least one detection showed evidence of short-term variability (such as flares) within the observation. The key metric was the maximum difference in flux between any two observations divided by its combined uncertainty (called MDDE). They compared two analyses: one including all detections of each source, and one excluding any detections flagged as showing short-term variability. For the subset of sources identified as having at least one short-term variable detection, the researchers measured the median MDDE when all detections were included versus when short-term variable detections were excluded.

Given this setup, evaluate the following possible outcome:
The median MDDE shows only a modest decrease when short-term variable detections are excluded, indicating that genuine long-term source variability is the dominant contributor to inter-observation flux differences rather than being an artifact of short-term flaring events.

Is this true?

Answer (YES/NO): NO